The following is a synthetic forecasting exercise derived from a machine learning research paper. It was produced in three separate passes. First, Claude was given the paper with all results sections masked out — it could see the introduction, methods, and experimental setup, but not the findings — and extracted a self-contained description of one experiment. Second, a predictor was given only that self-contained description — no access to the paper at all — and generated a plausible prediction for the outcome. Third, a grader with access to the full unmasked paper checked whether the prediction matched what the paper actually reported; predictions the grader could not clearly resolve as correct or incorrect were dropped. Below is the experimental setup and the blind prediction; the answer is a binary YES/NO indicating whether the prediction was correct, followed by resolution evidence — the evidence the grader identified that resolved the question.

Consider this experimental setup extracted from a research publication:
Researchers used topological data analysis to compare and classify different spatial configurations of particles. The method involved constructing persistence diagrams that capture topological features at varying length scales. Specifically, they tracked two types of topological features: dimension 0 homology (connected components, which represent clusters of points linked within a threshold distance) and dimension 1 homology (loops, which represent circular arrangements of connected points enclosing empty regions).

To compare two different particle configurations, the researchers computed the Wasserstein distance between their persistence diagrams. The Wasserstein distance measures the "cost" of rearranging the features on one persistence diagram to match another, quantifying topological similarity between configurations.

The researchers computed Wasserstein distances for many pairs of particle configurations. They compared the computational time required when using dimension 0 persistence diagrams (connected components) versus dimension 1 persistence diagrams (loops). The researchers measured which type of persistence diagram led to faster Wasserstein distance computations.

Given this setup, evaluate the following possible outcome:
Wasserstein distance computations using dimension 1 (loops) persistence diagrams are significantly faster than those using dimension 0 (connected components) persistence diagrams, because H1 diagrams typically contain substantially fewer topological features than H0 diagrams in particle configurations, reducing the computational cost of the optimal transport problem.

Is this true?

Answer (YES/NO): YES